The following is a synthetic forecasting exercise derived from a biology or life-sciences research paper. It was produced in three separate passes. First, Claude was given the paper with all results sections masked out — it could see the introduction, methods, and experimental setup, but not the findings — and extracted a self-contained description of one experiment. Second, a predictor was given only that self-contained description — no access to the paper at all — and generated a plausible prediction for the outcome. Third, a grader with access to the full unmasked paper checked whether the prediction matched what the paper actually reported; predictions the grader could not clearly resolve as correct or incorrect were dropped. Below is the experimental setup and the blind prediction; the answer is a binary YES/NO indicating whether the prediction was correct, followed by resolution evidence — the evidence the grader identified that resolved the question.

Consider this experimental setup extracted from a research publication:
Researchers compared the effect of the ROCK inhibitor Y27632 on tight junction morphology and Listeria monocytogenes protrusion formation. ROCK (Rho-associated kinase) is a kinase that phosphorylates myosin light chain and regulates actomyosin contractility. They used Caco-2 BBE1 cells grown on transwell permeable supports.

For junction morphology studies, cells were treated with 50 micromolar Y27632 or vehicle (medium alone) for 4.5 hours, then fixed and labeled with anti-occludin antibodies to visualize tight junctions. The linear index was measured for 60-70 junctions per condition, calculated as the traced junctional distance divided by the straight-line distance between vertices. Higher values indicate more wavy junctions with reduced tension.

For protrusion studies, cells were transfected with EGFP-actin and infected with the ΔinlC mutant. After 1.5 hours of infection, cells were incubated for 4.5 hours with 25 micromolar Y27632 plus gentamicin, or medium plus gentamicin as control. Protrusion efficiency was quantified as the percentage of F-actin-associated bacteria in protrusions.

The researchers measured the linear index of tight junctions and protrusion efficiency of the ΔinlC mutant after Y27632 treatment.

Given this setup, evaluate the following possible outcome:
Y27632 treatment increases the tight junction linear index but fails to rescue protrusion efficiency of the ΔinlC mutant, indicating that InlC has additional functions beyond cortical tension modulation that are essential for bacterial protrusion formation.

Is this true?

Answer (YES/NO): NO